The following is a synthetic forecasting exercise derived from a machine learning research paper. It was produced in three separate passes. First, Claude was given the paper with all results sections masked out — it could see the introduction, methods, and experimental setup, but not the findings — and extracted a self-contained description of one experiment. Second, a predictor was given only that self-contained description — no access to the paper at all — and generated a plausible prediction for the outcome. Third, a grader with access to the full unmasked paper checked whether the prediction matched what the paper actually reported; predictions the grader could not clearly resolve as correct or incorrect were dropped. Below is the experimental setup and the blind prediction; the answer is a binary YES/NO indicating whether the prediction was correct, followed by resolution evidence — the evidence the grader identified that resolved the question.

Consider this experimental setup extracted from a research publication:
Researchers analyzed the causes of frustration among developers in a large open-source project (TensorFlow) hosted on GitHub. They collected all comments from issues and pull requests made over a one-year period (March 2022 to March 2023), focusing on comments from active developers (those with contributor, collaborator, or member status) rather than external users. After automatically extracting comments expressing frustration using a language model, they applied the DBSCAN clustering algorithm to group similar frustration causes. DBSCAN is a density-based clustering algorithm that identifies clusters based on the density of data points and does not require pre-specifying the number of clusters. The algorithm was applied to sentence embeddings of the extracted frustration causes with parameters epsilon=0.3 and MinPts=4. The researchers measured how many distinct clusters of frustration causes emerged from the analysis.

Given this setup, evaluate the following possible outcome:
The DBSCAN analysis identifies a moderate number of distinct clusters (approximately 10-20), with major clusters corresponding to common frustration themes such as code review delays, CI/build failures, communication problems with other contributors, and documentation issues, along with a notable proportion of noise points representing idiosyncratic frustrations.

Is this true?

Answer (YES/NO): NO